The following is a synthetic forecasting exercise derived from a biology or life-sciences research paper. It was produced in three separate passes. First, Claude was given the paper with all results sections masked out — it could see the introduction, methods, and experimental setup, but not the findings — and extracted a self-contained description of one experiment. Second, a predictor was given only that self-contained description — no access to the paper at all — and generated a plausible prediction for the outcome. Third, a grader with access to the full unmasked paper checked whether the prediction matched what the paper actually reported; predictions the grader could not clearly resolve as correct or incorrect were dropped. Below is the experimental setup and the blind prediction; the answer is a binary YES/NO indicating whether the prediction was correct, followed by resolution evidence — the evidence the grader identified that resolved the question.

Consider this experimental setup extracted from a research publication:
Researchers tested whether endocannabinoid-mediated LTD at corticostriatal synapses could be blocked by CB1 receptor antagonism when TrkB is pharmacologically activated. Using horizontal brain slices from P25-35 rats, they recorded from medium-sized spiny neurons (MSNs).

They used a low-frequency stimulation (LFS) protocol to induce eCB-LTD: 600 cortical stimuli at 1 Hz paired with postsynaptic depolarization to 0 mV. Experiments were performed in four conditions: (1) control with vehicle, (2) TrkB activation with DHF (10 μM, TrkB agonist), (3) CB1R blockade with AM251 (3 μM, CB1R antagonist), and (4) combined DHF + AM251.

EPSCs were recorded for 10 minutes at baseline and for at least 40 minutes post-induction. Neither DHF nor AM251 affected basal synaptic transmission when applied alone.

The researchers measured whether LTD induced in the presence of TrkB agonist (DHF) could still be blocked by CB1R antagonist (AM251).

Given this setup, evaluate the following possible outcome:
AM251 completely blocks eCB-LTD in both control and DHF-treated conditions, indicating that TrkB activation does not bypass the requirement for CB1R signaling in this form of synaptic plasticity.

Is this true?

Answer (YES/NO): YES